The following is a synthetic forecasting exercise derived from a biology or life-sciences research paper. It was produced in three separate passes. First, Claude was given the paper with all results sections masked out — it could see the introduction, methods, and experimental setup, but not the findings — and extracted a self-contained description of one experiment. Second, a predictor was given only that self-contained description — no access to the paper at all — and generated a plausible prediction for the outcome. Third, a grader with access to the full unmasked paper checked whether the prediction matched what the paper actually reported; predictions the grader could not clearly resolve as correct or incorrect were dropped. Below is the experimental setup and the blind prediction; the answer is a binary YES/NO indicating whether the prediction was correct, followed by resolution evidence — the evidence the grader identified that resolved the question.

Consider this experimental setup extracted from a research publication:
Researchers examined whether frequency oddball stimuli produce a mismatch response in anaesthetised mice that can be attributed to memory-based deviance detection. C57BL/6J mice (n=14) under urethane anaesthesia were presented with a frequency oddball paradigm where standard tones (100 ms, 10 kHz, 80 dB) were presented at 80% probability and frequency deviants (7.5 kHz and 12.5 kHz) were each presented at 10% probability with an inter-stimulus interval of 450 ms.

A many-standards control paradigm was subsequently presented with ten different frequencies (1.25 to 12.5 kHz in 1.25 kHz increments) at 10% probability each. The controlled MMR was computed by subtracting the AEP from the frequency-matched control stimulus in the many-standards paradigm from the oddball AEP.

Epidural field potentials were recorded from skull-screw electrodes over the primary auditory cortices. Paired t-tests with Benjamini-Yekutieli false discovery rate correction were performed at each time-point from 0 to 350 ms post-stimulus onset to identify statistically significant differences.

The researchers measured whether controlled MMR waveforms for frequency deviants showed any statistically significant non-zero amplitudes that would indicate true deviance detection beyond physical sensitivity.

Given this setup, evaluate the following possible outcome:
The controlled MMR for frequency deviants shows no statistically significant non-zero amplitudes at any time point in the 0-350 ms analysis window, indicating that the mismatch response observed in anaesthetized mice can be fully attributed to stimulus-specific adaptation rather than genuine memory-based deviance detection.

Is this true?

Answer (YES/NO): NO